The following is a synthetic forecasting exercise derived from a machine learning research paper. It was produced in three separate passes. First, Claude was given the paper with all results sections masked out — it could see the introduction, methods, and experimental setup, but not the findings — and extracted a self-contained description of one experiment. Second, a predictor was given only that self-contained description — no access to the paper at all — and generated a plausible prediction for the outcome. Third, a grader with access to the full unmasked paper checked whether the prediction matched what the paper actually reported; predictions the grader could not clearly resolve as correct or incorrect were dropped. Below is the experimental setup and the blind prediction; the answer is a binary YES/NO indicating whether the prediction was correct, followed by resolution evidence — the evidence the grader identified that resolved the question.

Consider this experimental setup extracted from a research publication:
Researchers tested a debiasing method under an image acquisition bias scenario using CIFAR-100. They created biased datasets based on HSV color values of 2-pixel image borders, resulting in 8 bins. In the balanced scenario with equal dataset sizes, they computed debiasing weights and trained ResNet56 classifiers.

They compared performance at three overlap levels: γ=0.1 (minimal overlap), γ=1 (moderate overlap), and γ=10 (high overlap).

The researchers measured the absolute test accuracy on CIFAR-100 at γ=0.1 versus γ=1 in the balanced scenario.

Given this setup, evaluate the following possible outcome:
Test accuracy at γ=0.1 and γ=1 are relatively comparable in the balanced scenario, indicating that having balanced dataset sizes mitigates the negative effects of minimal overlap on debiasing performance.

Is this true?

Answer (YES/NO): NO